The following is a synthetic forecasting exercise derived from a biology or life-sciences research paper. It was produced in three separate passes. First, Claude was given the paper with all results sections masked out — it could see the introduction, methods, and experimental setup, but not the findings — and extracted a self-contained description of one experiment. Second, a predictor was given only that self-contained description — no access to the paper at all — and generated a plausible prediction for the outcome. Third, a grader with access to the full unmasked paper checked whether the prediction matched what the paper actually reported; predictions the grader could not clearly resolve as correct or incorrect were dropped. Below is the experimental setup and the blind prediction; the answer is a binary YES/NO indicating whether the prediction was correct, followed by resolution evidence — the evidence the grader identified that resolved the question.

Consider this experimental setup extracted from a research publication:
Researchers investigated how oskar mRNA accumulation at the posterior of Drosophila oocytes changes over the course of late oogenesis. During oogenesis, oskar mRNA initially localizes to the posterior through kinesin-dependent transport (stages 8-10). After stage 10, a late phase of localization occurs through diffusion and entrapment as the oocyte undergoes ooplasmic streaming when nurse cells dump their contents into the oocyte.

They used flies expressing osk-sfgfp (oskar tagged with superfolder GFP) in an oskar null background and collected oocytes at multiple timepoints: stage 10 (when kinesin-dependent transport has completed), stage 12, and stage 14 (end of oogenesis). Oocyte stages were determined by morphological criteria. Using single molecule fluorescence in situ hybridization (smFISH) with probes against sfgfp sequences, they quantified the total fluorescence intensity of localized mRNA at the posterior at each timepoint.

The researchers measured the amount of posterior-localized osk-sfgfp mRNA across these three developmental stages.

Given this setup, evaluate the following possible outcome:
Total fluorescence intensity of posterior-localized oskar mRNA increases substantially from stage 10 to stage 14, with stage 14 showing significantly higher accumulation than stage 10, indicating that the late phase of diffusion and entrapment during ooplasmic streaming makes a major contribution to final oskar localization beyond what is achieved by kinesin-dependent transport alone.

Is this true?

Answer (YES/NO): YES